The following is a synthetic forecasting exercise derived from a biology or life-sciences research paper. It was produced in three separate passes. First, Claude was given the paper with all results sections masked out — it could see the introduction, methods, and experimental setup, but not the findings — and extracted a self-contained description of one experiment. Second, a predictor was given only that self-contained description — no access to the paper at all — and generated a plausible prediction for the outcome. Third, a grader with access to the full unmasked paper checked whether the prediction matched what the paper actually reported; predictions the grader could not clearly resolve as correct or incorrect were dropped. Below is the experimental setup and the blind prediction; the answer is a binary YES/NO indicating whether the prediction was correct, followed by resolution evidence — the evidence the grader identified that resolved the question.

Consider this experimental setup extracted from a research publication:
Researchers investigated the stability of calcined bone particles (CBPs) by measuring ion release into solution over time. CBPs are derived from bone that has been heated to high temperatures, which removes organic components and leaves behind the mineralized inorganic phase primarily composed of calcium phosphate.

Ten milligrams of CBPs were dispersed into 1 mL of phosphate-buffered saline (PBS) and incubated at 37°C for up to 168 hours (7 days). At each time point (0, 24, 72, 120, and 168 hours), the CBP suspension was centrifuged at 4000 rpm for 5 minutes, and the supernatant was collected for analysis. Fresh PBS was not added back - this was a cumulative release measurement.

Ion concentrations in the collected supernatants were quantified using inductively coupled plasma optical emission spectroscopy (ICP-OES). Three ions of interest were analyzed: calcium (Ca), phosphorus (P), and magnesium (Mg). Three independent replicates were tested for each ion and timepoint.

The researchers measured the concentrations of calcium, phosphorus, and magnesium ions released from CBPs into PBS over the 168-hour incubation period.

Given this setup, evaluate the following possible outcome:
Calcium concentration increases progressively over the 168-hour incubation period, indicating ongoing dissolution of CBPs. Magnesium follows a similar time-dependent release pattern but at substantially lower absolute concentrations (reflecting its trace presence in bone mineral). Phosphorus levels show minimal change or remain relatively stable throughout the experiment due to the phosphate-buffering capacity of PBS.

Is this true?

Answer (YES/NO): NO